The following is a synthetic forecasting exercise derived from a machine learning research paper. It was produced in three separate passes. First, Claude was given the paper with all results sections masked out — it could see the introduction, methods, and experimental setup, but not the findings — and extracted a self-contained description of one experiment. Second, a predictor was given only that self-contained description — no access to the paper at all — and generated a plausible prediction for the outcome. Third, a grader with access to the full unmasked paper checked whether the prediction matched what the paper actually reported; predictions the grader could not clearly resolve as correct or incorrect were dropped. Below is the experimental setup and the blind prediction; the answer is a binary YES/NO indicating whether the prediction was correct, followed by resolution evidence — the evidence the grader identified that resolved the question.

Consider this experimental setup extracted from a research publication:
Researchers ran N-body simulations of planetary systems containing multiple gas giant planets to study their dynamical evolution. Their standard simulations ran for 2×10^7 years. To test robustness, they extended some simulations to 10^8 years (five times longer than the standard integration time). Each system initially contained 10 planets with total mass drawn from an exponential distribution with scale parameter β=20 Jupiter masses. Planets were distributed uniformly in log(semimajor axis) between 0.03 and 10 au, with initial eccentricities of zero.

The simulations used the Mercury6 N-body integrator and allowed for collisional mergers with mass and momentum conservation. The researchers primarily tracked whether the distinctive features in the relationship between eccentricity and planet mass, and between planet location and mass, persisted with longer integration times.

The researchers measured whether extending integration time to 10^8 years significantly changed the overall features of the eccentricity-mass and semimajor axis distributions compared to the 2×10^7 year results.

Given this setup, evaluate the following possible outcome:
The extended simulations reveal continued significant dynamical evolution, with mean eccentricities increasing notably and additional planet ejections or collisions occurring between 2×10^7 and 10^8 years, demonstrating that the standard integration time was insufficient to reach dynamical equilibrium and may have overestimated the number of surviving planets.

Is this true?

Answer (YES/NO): NO